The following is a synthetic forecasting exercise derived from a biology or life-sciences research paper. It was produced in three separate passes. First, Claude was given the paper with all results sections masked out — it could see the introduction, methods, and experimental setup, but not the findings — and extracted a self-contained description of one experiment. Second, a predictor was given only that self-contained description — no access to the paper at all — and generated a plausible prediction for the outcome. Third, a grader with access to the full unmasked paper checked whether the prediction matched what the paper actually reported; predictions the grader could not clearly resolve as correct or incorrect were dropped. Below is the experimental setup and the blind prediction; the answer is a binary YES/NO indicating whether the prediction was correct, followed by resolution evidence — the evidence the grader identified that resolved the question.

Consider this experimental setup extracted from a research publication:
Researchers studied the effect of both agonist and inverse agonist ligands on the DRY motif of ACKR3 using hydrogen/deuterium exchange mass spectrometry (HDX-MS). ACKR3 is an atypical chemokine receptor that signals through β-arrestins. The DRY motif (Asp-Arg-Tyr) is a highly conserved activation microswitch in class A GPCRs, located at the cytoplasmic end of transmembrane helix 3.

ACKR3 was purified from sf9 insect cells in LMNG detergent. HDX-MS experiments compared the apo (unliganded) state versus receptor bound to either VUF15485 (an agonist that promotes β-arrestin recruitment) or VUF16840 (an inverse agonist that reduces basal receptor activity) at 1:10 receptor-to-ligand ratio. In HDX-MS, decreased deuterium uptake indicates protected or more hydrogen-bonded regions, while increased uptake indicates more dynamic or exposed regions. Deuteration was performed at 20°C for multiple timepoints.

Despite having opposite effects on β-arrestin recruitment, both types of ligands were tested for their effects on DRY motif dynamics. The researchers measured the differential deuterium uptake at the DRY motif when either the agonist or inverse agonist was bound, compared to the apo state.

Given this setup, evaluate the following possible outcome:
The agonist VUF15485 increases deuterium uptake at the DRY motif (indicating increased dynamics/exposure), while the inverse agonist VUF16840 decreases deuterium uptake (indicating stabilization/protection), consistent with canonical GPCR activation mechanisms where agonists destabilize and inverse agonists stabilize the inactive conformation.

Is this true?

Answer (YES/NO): NO